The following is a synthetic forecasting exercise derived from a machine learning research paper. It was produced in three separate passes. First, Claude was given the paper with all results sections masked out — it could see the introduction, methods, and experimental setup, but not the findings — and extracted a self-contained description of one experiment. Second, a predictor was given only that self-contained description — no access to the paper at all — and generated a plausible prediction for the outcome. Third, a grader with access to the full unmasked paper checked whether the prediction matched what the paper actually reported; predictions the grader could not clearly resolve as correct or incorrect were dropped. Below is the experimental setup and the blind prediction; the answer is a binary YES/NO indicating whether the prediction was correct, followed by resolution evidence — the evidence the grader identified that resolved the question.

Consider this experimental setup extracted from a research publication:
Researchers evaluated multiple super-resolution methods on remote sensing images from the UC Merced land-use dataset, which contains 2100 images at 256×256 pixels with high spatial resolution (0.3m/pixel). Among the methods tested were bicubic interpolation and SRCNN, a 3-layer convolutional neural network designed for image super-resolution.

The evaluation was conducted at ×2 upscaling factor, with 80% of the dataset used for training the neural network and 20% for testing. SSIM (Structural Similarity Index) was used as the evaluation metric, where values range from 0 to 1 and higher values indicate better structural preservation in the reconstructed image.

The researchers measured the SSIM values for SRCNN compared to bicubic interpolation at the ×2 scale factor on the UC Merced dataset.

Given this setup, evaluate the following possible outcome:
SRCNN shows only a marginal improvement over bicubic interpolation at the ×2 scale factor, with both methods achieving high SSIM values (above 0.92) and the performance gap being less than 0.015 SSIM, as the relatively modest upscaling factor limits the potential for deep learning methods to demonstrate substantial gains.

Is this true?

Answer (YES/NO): NO